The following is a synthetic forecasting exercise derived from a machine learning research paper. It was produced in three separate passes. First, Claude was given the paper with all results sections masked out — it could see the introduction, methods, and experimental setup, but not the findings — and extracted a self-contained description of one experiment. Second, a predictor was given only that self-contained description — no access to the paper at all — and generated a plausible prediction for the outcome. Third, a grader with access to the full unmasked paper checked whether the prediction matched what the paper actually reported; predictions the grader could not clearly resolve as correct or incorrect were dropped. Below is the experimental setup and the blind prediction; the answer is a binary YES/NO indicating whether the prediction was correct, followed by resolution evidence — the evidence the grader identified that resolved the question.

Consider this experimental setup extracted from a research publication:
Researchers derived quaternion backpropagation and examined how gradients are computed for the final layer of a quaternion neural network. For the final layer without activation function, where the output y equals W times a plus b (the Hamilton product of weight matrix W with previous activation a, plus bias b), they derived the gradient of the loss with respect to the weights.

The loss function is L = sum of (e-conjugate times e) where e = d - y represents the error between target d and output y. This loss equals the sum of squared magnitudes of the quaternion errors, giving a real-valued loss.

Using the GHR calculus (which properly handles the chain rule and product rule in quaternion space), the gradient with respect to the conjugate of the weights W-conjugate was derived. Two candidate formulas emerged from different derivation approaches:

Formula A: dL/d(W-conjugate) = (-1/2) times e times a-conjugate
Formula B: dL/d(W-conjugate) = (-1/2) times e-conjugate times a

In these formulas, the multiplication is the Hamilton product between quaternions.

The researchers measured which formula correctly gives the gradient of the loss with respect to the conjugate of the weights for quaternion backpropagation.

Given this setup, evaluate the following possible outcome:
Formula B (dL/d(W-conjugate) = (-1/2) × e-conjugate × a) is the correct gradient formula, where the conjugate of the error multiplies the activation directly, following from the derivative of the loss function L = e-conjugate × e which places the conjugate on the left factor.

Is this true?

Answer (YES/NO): NO